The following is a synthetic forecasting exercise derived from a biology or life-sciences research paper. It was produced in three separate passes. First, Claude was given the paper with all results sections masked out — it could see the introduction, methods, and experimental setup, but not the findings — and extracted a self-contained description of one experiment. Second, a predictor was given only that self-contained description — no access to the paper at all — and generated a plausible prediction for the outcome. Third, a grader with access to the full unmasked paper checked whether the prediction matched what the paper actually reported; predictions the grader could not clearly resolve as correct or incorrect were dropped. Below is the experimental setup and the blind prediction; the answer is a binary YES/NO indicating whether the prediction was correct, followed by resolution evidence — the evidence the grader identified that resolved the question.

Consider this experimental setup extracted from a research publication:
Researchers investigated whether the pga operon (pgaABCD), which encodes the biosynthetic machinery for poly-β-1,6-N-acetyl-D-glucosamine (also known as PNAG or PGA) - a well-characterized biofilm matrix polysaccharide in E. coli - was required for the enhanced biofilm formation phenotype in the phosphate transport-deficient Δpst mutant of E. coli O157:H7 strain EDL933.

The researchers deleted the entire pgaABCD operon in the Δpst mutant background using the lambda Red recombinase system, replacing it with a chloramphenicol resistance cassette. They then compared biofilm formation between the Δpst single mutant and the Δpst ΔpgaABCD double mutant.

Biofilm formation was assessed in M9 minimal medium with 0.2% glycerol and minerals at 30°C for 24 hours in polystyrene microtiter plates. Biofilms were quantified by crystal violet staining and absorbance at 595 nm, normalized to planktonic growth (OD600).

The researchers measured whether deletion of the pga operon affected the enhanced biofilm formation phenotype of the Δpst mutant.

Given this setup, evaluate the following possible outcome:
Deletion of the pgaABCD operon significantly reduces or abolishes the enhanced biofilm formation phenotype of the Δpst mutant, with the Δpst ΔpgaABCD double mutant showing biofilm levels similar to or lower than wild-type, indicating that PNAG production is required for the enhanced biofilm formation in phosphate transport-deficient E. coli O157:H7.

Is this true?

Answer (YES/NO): NO